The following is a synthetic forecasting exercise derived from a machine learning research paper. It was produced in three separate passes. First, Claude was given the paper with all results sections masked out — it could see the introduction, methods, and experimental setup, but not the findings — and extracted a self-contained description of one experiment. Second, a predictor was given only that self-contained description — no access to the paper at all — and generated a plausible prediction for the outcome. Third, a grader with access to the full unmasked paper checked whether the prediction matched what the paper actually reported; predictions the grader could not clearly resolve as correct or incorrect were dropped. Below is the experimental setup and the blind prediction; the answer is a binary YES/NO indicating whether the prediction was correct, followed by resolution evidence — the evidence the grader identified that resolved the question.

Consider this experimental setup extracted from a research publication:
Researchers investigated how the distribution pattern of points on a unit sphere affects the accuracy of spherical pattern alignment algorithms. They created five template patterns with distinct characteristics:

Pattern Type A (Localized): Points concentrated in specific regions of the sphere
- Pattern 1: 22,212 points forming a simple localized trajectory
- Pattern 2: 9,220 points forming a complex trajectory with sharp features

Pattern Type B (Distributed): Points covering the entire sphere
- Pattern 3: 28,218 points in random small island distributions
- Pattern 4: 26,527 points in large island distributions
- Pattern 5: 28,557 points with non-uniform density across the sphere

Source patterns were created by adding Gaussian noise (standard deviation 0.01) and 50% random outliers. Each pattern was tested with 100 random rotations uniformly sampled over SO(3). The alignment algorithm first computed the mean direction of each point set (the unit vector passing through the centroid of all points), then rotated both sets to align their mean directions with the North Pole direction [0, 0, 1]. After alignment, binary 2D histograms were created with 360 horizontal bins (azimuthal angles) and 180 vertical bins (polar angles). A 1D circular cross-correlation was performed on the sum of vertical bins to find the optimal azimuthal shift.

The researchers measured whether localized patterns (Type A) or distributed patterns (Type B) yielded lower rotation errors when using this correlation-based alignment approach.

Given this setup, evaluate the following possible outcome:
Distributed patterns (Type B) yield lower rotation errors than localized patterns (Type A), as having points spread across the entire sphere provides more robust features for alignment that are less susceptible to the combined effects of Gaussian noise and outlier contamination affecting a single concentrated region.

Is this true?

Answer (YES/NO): NO